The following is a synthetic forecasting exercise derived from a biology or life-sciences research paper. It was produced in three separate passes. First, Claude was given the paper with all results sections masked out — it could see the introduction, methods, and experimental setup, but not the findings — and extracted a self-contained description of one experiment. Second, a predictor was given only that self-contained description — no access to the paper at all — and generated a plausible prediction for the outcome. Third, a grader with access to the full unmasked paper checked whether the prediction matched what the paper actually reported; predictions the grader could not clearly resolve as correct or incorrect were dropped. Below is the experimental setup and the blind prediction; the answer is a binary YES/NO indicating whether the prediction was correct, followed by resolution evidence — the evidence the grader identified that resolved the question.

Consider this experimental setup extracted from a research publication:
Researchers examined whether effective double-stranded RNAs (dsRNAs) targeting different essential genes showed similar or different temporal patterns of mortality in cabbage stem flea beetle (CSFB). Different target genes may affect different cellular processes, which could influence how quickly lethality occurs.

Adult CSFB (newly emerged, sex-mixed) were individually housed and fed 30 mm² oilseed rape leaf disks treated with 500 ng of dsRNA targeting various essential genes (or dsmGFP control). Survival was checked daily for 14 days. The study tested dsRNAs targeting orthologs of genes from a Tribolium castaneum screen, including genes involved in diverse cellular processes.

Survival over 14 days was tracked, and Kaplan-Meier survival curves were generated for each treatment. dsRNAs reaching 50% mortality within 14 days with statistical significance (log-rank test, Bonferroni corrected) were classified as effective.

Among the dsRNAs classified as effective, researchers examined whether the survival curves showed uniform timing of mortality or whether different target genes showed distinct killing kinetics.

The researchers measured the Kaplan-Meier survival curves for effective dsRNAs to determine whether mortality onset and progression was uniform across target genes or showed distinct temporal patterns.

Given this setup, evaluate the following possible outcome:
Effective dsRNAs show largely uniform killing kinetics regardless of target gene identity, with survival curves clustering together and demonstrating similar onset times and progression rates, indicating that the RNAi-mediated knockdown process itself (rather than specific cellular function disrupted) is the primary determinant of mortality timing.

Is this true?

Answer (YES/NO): NO